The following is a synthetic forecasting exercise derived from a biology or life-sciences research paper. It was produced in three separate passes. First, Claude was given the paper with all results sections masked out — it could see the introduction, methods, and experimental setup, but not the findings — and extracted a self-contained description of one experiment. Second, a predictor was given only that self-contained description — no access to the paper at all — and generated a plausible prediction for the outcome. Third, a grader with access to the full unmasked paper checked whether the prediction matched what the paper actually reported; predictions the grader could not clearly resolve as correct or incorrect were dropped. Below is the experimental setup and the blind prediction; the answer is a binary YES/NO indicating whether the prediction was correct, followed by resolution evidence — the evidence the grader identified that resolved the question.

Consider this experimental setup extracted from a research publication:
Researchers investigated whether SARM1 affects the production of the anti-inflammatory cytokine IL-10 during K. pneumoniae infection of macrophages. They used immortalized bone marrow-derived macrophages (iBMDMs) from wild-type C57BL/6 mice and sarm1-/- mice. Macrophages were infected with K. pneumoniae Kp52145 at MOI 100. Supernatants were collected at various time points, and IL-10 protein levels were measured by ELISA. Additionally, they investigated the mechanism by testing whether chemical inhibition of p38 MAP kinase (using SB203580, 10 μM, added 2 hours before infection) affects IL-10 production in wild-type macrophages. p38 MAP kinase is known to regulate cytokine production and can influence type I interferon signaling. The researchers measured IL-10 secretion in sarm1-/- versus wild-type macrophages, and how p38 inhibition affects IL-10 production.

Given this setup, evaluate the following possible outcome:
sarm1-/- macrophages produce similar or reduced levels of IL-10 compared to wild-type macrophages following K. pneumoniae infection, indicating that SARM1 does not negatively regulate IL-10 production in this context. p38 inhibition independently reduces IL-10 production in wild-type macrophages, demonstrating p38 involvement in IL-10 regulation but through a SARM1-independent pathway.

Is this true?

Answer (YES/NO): NO